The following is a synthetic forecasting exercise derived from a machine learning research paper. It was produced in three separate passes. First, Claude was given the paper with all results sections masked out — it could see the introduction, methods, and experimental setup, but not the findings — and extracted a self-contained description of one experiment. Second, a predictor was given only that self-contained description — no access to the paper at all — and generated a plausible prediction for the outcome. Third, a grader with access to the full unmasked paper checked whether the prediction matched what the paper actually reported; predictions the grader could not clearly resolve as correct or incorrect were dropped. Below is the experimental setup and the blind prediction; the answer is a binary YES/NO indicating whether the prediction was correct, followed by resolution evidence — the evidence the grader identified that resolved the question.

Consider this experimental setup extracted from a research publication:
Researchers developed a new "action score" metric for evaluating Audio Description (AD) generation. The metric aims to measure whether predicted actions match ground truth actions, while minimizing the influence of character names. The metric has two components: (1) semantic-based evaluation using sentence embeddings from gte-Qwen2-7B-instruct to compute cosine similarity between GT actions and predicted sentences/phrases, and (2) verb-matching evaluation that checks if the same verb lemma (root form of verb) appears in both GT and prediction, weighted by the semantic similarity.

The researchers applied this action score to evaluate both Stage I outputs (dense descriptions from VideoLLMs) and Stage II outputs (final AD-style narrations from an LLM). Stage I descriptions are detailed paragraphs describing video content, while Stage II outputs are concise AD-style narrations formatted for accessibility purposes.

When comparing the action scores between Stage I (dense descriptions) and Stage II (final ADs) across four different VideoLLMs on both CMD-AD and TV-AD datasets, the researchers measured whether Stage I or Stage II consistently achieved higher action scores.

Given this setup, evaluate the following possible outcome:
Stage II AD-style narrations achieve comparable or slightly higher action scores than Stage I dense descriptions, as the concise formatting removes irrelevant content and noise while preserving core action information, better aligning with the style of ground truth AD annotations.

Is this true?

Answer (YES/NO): NO